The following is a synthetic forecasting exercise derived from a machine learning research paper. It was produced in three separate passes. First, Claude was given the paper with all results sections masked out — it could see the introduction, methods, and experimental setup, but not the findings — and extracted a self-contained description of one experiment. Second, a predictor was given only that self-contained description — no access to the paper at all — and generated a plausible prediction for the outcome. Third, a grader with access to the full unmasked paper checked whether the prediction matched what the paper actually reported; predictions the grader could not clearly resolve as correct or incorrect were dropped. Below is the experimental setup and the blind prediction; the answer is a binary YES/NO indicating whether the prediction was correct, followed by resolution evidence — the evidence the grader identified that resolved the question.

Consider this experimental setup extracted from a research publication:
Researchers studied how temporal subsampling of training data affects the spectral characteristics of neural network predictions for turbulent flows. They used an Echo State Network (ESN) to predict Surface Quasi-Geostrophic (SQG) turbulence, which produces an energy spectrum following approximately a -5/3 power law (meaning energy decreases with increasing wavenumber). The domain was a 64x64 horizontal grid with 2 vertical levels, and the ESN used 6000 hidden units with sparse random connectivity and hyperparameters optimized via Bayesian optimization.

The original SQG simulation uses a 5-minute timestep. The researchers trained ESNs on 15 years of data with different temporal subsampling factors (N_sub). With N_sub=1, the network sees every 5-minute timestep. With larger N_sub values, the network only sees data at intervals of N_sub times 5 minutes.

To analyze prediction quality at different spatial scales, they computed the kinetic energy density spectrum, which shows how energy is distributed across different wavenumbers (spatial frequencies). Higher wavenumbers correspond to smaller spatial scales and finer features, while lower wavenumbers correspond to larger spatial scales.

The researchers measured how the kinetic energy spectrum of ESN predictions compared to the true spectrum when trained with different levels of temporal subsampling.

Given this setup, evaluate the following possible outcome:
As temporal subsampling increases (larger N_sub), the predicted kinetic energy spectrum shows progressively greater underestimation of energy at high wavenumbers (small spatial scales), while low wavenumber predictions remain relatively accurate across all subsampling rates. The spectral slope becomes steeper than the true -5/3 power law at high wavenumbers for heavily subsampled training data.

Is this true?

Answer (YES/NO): YES